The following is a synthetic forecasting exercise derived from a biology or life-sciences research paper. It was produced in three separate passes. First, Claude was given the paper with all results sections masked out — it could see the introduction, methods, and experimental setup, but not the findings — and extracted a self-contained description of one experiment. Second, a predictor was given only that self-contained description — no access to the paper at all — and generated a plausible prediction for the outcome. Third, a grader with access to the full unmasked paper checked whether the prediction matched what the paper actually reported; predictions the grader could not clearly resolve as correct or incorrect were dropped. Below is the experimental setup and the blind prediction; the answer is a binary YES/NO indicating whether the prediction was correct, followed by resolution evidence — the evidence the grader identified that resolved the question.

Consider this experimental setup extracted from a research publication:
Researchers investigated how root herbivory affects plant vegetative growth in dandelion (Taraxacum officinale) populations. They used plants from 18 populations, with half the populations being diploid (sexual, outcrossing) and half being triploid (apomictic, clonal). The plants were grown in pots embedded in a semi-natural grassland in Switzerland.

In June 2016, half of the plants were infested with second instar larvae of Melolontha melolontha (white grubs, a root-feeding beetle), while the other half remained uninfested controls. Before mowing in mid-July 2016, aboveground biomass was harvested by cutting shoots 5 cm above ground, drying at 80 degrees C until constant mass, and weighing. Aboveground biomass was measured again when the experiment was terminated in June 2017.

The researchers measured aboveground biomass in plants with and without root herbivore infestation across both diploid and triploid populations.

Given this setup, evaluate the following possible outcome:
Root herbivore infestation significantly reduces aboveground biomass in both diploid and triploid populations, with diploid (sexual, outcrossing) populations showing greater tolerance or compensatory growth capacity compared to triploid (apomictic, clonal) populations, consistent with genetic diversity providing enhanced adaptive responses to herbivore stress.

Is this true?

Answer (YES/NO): NO